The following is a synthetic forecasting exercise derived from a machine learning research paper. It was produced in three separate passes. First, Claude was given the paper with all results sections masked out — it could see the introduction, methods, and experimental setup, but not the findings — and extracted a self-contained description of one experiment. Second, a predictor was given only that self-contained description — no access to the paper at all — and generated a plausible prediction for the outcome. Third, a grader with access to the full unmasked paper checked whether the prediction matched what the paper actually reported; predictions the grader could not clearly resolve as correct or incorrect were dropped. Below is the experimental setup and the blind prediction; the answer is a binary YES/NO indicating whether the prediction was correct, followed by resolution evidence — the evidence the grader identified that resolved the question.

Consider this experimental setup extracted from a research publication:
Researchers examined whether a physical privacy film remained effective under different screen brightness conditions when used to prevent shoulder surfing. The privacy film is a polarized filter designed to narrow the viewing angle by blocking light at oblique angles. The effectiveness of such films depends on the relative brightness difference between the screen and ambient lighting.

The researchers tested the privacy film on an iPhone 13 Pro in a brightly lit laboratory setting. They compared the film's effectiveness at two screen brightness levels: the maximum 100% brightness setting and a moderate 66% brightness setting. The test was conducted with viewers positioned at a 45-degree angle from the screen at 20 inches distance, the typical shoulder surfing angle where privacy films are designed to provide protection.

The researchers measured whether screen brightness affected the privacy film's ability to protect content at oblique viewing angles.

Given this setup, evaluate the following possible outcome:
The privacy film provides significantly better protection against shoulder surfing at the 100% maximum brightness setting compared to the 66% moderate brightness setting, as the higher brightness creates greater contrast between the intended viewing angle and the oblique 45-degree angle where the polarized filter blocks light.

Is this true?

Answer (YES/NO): NO